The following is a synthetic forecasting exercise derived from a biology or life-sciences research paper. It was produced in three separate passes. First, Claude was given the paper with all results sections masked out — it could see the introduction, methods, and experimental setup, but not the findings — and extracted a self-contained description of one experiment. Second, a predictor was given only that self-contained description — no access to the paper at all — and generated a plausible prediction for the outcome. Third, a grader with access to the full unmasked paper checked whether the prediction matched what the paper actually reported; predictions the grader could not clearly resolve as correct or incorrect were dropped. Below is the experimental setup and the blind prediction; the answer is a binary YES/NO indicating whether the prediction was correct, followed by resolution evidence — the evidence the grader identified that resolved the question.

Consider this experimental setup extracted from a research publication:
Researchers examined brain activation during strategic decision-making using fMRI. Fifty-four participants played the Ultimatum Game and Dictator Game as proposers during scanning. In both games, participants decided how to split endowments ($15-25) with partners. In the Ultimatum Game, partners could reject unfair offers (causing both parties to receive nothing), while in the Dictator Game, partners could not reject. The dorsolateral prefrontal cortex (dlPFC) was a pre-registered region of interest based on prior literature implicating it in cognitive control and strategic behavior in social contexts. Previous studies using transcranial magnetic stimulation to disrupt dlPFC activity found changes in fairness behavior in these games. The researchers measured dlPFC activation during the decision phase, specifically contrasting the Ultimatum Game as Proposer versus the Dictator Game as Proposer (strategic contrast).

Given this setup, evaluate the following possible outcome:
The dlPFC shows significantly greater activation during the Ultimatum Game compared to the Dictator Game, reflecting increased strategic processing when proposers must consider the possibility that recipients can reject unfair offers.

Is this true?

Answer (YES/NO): NO